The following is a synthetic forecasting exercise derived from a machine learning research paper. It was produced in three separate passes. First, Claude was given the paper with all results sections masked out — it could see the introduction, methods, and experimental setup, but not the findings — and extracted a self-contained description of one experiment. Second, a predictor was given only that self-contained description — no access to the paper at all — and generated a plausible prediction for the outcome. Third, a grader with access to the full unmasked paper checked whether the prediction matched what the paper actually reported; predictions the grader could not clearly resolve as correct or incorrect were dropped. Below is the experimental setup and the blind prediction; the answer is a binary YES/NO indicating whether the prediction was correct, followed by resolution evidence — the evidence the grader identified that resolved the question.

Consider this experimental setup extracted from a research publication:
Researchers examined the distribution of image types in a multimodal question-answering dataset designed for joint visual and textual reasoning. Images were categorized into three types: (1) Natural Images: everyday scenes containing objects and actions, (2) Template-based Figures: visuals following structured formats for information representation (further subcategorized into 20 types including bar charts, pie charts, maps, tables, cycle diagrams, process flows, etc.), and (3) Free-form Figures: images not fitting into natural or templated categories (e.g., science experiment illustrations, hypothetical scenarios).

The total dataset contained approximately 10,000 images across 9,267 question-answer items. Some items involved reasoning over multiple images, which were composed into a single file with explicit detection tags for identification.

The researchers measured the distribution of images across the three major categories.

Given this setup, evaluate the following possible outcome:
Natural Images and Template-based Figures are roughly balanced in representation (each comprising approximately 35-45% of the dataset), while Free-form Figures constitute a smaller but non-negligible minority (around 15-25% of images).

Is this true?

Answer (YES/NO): YES